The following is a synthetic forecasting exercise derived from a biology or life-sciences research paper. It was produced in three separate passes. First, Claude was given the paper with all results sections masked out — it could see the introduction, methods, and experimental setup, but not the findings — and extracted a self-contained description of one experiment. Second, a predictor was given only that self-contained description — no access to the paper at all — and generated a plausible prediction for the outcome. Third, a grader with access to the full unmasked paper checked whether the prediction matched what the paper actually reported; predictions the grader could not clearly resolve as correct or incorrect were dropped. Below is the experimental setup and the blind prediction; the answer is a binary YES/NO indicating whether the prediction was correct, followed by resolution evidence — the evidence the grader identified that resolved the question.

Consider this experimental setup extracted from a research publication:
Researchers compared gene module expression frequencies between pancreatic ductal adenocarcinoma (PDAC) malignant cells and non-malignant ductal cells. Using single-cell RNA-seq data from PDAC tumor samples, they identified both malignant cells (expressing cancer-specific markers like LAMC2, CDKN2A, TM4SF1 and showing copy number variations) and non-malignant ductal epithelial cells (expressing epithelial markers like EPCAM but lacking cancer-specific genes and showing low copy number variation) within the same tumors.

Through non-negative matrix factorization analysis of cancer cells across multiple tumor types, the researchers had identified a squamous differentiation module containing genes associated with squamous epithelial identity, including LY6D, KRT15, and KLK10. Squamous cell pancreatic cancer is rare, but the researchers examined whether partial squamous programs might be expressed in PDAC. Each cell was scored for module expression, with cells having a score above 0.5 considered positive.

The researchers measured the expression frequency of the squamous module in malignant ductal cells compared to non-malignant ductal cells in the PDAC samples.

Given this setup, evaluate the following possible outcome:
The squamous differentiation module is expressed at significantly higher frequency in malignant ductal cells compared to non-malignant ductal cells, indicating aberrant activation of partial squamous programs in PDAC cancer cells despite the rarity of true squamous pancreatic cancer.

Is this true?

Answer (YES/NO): YES